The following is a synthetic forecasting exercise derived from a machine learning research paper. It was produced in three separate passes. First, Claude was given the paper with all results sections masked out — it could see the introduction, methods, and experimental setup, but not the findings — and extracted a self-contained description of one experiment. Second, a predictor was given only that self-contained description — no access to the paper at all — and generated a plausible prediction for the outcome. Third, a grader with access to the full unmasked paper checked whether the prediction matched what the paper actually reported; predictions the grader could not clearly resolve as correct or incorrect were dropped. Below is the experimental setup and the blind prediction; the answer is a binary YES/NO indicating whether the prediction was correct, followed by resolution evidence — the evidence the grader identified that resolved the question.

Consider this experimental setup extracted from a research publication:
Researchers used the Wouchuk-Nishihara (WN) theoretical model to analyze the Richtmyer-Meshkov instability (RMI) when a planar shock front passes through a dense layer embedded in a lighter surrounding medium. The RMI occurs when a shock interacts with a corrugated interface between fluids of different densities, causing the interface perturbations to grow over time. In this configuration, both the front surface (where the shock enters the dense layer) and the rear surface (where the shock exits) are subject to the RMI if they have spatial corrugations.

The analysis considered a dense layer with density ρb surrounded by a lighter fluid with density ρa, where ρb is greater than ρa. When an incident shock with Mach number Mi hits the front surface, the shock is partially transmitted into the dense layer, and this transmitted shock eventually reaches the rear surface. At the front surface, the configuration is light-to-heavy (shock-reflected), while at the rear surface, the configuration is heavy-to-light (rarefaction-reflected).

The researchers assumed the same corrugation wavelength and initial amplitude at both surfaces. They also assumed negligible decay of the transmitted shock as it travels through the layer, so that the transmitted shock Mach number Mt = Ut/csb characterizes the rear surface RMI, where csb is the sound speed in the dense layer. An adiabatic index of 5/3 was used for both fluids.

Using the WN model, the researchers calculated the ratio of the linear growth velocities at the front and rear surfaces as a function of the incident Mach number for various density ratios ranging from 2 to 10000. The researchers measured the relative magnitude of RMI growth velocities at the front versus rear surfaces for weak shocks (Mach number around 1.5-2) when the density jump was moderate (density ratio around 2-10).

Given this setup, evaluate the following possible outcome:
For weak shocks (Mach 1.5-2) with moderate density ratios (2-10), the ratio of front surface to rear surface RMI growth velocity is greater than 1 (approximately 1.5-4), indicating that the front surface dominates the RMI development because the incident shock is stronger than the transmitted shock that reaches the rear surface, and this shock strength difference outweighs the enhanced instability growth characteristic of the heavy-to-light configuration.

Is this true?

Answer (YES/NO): NO